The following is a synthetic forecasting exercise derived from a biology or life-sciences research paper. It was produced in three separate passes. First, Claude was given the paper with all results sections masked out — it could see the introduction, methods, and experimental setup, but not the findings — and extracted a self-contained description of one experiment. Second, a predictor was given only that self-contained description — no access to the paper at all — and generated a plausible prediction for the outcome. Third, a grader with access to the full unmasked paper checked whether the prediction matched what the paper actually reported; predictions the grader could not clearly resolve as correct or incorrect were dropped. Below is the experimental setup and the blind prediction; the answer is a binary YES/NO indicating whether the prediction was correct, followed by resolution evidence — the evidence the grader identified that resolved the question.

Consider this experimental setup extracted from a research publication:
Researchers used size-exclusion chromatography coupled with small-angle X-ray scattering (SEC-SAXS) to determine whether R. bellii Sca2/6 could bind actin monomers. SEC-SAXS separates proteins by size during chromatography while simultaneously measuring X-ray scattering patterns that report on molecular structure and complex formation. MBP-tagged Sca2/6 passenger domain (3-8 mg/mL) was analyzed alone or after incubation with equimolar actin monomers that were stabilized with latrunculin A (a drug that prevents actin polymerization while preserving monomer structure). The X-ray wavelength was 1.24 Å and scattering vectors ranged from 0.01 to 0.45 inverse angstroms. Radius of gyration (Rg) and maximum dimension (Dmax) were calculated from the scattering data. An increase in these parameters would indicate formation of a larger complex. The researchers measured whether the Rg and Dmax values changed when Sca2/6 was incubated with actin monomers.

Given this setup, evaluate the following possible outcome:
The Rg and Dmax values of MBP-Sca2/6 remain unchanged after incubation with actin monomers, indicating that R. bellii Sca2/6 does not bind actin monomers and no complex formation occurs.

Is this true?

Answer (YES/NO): NO